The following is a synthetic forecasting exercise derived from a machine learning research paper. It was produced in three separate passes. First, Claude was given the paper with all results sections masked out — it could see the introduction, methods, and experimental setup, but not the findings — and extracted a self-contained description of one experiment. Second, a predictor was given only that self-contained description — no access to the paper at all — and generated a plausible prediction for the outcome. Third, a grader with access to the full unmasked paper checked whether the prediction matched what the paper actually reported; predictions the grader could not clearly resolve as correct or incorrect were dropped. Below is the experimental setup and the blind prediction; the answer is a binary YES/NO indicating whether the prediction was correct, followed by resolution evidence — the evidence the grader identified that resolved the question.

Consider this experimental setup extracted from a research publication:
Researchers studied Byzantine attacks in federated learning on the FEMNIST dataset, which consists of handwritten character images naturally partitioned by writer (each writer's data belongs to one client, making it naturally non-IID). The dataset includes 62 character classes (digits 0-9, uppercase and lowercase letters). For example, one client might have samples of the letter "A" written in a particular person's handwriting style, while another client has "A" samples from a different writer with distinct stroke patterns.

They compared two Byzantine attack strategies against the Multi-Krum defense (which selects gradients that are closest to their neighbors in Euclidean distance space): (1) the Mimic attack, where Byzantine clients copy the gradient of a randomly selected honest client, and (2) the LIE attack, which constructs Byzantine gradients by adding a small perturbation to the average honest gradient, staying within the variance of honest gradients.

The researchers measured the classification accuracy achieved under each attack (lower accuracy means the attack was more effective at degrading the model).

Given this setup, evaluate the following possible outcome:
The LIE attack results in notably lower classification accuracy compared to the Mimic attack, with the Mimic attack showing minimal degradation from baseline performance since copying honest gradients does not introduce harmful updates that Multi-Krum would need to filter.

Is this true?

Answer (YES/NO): YES